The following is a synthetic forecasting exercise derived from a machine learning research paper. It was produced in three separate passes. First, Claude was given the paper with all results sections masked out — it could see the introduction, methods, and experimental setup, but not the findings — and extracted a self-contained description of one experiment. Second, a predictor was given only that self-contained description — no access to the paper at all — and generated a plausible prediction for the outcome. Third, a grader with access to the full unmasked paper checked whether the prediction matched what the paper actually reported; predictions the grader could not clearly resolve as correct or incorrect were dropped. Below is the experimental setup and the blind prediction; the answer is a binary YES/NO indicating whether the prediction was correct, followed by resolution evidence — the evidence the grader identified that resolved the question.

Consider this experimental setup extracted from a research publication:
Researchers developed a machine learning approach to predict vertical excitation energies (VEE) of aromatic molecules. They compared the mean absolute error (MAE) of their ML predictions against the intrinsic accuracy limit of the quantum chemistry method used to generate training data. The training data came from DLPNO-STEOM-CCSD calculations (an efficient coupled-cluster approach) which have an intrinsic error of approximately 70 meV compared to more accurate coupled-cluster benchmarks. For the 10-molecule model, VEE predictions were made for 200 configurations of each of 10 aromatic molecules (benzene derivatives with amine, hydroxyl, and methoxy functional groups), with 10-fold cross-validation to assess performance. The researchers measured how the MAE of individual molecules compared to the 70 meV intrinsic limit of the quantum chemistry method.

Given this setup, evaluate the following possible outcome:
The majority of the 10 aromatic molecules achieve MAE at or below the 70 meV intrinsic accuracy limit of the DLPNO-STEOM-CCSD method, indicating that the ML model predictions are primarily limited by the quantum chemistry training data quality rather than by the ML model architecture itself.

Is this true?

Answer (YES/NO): YES